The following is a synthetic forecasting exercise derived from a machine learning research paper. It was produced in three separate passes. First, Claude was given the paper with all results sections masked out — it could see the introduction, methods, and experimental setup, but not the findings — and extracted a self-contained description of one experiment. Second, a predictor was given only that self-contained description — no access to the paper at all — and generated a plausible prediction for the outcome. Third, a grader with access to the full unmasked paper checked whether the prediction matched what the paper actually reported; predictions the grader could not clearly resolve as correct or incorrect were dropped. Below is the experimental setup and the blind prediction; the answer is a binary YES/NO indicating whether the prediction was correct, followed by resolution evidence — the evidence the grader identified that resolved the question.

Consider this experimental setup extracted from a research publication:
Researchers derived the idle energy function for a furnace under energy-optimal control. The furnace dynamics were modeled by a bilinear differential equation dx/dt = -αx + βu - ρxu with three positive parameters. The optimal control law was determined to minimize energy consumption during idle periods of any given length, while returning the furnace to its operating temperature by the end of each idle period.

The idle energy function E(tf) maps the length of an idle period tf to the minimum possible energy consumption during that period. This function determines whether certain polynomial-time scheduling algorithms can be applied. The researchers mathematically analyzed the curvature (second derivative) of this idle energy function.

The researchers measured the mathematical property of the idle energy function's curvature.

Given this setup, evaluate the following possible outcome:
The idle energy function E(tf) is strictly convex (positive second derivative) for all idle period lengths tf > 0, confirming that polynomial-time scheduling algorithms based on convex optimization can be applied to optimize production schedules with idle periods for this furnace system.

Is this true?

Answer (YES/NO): NO